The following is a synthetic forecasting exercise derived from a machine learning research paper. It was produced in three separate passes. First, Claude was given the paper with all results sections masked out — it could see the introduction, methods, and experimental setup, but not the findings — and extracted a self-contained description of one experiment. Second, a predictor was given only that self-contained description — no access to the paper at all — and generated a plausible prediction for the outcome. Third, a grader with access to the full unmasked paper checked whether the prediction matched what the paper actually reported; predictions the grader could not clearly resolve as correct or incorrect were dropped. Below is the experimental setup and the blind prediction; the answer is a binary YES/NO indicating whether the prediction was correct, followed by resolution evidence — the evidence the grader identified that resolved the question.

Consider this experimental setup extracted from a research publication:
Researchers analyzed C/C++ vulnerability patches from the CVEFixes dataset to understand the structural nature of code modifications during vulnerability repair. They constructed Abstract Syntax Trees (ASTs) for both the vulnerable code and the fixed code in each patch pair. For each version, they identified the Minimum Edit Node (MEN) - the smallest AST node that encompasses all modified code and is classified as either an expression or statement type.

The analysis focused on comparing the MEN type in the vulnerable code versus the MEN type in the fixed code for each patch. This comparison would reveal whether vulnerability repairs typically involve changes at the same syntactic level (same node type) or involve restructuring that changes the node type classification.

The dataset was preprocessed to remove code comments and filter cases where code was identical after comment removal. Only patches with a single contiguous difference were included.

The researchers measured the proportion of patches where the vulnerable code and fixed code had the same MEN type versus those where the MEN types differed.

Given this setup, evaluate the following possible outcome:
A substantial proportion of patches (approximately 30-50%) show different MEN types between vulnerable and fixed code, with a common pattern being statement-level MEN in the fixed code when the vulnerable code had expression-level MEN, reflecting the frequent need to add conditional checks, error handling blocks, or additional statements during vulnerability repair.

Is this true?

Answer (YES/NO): NO